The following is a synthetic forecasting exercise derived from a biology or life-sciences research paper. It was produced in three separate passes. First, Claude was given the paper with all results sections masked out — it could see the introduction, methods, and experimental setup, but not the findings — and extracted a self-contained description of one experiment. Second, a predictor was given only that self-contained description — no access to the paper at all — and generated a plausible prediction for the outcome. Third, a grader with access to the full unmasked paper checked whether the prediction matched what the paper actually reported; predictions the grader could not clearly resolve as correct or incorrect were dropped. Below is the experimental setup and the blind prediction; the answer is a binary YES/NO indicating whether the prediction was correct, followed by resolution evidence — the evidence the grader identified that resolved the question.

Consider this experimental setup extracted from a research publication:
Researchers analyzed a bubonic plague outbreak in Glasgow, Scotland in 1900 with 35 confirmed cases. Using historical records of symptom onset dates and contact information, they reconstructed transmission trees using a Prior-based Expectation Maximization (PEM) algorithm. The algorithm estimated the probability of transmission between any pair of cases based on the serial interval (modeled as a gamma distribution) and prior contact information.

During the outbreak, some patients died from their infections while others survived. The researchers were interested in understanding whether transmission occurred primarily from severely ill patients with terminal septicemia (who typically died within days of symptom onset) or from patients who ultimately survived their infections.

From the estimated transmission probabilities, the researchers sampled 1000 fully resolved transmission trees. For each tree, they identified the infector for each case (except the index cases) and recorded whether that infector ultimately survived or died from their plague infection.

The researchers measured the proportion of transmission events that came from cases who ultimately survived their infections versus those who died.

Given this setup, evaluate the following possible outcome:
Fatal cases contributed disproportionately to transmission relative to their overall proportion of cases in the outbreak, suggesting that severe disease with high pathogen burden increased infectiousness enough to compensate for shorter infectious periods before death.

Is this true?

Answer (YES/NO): YES